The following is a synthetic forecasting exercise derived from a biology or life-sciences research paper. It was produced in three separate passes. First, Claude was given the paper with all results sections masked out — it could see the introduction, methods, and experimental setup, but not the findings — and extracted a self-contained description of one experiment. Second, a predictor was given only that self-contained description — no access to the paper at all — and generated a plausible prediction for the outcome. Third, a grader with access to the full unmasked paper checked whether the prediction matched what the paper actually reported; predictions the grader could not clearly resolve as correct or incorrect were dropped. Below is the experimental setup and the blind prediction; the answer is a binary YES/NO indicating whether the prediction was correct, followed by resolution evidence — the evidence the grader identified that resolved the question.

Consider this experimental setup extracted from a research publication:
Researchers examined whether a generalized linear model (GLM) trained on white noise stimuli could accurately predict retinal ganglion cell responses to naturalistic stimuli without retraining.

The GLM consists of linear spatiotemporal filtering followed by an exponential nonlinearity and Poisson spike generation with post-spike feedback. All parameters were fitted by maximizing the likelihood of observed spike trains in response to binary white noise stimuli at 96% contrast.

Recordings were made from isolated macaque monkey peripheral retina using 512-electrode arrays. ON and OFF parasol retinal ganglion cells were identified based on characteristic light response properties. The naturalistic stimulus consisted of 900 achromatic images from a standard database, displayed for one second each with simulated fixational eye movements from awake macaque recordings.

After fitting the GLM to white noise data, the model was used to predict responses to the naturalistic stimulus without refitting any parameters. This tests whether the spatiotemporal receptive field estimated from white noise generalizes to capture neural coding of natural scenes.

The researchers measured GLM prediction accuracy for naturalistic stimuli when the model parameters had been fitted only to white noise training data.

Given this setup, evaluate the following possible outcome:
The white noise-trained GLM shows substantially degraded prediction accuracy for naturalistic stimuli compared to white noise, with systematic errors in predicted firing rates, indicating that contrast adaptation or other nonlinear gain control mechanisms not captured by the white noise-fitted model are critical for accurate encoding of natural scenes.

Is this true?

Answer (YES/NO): YES